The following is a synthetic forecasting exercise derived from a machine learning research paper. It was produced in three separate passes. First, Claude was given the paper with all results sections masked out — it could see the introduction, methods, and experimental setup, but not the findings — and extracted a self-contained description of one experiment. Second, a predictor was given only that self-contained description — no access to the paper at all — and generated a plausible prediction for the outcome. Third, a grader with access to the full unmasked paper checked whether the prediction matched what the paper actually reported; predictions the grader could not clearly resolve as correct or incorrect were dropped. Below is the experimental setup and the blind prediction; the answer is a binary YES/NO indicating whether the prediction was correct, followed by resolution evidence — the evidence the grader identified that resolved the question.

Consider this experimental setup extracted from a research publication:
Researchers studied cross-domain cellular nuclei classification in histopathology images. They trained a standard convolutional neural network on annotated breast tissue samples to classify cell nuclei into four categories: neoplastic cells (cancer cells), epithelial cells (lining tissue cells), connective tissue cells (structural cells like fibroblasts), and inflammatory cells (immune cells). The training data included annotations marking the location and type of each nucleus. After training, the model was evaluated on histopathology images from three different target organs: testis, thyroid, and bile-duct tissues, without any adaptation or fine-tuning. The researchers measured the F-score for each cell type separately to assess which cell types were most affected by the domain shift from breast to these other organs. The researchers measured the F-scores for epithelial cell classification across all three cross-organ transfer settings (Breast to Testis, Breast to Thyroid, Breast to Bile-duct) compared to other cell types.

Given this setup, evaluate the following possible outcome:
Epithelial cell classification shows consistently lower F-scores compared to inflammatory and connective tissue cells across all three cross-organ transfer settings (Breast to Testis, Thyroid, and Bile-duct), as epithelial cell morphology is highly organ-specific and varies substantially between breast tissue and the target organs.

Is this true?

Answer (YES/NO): YES